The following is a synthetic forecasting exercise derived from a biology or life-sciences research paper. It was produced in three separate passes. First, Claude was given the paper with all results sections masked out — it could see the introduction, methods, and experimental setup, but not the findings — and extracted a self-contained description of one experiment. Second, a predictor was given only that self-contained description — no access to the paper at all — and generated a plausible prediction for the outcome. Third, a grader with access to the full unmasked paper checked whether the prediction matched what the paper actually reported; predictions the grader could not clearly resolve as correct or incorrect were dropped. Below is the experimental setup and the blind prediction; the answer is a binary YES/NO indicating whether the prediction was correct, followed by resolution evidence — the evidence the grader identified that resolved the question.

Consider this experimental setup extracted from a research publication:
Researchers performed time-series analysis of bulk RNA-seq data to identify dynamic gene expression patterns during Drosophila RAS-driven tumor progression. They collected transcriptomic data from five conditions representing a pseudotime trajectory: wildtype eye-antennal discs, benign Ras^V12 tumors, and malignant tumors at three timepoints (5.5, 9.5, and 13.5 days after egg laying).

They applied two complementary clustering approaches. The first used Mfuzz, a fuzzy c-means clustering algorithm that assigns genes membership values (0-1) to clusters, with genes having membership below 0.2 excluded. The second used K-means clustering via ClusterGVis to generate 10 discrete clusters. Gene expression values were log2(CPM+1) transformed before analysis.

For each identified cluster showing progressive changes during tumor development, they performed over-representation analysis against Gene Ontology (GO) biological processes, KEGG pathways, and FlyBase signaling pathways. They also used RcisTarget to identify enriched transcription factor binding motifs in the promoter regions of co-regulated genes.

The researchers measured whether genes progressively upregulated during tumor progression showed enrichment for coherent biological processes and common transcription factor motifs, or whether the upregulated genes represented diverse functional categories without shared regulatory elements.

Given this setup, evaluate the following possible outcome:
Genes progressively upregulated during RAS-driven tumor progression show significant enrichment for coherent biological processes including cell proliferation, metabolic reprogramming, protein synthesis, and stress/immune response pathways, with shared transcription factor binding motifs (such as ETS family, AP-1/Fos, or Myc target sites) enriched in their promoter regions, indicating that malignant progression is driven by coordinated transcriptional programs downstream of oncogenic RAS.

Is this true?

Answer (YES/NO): NO